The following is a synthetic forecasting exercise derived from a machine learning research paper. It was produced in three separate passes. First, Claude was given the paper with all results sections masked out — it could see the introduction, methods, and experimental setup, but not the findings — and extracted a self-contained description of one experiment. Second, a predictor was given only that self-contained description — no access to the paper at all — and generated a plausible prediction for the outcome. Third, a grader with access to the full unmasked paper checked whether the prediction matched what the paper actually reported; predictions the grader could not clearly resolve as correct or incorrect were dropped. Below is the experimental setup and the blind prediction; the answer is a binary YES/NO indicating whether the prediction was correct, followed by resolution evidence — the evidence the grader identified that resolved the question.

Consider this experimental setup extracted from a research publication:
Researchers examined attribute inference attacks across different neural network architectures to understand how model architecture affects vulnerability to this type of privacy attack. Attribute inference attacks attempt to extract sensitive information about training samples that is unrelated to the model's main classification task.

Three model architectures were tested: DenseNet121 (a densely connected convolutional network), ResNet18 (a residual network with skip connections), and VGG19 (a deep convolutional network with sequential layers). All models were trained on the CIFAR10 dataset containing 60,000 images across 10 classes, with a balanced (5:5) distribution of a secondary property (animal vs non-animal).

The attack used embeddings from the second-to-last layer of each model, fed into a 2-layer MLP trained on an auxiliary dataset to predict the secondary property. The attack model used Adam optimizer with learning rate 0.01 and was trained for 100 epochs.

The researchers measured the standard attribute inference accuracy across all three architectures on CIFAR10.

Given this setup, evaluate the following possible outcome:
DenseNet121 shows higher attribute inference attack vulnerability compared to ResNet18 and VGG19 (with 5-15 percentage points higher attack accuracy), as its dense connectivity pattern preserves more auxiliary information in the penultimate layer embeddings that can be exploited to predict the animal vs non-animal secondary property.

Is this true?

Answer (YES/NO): NO